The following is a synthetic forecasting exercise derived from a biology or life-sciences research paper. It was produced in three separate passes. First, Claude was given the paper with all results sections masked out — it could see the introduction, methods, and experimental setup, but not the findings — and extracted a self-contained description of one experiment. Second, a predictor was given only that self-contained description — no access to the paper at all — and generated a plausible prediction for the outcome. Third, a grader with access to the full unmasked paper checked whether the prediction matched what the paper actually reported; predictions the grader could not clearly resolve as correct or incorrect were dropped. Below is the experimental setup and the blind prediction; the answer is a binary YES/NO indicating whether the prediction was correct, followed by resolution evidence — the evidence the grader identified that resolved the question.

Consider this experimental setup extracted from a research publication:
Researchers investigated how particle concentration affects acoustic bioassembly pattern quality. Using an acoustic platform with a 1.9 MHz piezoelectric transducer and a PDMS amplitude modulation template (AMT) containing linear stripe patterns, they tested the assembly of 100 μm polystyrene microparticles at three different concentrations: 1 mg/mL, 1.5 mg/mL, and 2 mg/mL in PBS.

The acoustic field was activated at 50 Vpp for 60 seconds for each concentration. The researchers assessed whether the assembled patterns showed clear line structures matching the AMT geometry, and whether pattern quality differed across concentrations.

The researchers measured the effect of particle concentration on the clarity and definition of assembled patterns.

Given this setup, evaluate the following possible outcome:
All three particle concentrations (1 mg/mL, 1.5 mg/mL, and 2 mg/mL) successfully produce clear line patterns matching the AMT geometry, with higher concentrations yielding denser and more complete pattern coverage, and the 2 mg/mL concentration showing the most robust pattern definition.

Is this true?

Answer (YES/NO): NO